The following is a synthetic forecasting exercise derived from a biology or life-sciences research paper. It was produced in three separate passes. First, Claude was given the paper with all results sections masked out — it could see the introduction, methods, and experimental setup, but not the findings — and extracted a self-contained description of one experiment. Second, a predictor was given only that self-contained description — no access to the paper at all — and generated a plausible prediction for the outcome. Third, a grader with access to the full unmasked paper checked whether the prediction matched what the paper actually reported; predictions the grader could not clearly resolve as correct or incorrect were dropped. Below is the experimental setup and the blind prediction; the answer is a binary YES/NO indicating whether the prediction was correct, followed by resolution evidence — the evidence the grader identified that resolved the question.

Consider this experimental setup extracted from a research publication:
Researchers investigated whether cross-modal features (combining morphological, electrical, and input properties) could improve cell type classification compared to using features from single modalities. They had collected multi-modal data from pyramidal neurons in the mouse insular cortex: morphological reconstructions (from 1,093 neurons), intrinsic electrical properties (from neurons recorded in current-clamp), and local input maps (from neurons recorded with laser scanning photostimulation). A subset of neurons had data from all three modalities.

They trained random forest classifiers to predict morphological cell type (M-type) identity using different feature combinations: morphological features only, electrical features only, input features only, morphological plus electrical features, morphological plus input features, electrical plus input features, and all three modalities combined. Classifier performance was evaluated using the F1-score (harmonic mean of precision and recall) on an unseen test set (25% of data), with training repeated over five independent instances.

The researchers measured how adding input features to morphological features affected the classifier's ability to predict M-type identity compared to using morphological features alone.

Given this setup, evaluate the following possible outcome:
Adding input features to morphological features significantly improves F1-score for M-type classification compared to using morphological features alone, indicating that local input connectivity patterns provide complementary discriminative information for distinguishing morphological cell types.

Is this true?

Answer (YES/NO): NO